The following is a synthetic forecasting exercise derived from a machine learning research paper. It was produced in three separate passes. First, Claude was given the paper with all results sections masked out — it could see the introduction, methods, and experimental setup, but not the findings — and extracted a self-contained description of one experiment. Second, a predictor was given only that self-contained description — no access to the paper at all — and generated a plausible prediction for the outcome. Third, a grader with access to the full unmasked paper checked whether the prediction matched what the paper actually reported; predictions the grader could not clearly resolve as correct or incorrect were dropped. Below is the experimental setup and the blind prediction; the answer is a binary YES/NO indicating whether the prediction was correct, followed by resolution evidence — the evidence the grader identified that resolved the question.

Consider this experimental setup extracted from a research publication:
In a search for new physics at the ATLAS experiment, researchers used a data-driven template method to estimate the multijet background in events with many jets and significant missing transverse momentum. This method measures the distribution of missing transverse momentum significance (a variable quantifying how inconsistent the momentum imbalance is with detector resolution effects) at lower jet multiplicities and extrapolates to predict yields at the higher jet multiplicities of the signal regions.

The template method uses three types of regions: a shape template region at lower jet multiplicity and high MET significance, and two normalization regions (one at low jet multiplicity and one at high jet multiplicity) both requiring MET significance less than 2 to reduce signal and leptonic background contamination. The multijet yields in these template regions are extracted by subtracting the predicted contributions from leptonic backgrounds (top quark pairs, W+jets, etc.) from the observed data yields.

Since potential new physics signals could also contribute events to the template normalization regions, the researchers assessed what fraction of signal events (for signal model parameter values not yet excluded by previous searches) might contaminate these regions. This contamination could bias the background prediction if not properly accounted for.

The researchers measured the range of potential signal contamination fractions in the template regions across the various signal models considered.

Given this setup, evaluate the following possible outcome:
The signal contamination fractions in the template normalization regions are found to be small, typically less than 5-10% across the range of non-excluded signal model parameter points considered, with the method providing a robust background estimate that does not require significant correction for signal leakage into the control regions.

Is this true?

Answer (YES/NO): YES